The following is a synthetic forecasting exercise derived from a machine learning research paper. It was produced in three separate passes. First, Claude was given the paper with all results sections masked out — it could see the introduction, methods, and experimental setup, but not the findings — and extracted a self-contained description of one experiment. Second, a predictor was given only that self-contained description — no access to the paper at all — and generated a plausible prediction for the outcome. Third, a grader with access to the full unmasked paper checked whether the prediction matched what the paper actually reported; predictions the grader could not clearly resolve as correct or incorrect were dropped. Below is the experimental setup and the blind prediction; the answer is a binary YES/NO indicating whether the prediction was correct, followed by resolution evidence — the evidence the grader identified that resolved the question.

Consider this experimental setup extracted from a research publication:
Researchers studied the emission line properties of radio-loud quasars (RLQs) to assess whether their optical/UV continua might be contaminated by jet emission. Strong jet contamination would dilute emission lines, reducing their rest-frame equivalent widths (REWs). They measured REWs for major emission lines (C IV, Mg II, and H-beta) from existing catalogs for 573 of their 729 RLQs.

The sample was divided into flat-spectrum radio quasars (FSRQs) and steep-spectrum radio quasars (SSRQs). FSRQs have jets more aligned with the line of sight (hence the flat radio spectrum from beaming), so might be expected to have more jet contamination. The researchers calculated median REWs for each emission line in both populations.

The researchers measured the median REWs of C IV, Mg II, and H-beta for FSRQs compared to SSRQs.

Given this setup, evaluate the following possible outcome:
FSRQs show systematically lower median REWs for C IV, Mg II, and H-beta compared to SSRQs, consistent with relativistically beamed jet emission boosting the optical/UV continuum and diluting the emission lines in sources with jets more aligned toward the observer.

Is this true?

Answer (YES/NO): NO